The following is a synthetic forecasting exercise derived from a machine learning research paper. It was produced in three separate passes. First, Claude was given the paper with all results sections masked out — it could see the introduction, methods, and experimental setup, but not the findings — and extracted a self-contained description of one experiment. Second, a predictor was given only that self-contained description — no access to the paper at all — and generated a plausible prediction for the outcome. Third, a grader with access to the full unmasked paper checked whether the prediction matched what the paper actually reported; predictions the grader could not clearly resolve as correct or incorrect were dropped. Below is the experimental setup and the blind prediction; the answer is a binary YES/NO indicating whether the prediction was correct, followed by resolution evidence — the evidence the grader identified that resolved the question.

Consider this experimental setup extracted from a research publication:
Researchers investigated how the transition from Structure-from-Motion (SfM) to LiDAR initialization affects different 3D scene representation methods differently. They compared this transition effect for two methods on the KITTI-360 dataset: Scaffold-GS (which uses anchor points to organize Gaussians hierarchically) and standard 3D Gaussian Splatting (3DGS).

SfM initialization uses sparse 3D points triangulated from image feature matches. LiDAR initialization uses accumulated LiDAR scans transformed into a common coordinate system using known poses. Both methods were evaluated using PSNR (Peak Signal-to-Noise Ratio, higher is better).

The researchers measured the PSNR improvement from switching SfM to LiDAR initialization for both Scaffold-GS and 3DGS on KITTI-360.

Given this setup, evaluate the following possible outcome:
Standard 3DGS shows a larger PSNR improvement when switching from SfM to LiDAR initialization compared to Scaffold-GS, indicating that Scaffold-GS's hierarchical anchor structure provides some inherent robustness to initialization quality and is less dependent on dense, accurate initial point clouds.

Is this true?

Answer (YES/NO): NO